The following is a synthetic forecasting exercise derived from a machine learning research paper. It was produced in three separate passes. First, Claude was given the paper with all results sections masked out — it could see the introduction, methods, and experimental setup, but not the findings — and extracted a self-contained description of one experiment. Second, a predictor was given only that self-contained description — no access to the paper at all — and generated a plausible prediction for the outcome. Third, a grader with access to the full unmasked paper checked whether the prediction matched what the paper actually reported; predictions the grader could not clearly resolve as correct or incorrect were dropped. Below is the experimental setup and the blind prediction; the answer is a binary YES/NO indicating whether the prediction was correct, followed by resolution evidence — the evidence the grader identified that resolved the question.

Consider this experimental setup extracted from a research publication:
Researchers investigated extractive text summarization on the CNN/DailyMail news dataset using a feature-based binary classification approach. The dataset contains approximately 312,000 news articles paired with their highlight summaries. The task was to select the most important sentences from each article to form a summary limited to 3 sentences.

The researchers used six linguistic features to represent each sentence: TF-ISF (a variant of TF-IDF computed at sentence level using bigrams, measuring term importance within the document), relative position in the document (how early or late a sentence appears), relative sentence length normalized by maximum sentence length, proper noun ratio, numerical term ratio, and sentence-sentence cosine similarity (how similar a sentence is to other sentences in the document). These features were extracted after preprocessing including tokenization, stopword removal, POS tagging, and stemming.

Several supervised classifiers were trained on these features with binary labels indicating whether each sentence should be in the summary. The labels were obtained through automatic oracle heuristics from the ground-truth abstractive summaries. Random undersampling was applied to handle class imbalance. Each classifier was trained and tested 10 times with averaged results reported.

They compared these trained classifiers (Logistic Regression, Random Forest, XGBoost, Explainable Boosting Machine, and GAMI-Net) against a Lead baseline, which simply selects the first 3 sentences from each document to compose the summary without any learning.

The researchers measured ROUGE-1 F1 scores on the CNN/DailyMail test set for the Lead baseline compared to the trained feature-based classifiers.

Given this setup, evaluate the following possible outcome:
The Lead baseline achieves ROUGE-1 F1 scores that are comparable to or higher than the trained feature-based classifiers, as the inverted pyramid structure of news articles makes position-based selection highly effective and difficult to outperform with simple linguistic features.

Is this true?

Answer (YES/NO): YES